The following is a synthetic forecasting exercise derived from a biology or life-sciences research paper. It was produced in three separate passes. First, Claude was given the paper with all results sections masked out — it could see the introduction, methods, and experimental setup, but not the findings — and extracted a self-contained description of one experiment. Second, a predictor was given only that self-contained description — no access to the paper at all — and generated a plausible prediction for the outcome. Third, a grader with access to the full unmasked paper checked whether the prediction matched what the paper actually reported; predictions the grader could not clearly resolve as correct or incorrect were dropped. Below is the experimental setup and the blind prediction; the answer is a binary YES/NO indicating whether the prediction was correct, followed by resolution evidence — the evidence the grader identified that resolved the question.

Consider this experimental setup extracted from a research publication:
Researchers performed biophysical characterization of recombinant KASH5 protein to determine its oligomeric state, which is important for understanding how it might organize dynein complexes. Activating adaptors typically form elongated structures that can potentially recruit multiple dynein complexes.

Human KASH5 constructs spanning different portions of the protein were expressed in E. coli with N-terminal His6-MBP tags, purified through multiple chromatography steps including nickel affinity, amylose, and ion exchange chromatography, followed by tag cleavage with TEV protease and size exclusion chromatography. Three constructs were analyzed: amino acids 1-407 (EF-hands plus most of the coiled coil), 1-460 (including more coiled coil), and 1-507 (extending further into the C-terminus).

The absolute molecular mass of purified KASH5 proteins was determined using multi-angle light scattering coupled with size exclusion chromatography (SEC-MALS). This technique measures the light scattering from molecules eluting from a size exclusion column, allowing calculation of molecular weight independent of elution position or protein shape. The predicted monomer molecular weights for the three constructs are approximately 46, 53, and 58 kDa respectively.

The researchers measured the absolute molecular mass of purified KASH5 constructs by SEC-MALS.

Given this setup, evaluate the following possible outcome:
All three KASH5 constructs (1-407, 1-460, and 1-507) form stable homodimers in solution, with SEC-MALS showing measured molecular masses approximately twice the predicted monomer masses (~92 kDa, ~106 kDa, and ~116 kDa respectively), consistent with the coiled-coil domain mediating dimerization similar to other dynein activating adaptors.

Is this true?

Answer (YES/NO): YES